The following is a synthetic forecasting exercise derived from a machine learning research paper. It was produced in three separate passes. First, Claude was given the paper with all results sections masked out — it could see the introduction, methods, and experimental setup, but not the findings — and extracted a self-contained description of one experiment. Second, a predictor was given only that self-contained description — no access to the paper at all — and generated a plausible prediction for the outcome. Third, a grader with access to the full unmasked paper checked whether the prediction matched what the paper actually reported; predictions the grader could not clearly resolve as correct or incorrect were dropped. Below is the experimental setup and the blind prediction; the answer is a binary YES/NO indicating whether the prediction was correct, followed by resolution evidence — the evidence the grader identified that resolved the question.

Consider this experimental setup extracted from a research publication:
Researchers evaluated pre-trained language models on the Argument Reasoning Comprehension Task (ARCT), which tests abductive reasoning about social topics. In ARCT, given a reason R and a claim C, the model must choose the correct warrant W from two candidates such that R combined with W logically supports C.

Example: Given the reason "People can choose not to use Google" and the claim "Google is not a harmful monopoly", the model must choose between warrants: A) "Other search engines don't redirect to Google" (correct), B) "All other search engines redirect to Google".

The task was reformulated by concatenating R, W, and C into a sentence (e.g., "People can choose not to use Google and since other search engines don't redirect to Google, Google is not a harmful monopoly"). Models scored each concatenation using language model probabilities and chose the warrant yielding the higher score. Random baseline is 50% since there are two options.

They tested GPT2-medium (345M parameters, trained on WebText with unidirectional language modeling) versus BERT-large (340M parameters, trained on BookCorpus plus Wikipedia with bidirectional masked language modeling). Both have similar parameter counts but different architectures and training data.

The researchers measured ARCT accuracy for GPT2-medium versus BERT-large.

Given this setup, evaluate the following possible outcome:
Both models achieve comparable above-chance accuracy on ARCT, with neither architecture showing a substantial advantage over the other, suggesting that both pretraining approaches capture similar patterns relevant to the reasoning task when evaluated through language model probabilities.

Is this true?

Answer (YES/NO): NO